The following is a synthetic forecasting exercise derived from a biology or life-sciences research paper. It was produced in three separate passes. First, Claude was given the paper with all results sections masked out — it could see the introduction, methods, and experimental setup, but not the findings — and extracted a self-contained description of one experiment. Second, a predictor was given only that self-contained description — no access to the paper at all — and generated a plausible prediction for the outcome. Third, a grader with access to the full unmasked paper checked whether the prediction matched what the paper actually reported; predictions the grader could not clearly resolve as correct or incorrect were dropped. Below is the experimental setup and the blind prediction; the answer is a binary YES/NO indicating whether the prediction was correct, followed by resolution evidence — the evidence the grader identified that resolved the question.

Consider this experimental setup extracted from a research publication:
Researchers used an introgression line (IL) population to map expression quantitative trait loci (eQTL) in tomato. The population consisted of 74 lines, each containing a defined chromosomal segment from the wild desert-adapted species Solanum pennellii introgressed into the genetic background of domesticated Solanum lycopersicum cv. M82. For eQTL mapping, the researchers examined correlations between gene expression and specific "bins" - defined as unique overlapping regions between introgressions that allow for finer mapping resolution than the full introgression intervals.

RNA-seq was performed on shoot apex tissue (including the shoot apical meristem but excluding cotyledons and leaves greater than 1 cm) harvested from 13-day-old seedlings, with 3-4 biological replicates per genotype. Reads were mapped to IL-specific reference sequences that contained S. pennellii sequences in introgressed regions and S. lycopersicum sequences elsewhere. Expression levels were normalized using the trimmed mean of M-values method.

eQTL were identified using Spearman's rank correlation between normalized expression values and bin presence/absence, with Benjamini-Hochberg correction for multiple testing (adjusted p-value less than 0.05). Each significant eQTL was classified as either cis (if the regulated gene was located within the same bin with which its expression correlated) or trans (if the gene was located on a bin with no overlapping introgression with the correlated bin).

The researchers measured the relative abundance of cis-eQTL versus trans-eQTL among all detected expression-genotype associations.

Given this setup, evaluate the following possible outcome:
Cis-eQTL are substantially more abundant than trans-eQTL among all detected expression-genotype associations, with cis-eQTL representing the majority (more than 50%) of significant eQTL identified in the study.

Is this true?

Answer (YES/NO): NO